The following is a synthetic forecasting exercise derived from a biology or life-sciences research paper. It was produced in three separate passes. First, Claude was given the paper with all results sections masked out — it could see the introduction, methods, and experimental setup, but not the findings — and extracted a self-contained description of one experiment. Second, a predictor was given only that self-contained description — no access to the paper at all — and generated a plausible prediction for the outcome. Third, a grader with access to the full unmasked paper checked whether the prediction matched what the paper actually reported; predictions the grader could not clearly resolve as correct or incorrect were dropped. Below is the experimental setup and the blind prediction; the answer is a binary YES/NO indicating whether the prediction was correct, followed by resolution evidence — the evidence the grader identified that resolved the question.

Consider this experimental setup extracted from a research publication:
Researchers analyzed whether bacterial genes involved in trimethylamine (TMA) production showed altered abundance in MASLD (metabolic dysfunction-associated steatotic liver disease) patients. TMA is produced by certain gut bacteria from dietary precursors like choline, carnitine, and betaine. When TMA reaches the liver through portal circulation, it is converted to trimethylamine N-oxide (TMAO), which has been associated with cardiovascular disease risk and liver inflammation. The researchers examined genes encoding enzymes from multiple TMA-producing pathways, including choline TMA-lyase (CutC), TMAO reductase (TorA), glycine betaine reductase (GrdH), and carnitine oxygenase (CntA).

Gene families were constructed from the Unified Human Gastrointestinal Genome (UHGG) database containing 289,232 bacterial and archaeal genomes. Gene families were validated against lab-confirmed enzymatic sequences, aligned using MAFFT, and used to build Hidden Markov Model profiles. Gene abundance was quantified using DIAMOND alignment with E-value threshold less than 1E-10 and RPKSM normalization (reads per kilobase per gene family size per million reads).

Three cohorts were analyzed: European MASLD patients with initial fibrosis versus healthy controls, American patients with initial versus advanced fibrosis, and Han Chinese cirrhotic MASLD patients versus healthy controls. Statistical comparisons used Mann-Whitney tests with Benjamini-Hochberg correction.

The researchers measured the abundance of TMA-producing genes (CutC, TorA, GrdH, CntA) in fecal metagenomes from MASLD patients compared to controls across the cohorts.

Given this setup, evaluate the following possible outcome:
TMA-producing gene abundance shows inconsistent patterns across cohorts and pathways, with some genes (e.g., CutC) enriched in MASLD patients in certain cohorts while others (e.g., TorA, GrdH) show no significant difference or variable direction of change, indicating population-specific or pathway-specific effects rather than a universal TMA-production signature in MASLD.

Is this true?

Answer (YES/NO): NO